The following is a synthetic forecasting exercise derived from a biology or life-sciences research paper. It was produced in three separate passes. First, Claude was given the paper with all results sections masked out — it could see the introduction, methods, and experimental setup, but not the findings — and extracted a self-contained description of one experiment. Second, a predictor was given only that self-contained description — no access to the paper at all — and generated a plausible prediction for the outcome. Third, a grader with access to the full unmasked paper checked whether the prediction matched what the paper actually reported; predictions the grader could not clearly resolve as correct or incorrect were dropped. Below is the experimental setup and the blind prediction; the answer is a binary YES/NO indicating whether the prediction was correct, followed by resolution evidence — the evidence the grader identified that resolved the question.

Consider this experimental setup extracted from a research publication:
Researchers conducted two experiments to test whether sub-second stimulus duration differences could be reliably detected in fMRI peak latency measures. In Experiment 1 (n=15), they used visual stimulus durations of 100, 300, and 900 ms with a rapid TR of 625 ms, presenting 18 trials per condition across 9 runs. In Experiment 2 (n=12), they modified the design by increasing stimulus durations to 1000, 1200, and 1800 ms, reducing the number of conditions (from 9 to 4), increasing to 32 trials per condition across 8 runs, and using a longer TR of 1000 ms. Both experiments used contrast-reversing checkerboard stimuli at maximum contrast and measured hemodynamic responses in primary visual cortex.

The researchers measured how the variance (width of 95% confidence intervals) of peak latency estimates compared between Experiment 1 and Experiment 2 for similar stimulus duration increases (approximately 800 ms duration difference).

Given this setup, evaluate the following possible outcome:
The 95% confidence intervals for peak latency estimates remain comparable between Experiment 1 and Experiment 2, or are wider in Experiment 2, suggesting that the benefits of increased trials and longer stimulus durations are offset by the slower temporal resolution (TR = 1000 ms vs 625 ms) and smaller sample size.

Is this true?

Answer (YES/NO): NO